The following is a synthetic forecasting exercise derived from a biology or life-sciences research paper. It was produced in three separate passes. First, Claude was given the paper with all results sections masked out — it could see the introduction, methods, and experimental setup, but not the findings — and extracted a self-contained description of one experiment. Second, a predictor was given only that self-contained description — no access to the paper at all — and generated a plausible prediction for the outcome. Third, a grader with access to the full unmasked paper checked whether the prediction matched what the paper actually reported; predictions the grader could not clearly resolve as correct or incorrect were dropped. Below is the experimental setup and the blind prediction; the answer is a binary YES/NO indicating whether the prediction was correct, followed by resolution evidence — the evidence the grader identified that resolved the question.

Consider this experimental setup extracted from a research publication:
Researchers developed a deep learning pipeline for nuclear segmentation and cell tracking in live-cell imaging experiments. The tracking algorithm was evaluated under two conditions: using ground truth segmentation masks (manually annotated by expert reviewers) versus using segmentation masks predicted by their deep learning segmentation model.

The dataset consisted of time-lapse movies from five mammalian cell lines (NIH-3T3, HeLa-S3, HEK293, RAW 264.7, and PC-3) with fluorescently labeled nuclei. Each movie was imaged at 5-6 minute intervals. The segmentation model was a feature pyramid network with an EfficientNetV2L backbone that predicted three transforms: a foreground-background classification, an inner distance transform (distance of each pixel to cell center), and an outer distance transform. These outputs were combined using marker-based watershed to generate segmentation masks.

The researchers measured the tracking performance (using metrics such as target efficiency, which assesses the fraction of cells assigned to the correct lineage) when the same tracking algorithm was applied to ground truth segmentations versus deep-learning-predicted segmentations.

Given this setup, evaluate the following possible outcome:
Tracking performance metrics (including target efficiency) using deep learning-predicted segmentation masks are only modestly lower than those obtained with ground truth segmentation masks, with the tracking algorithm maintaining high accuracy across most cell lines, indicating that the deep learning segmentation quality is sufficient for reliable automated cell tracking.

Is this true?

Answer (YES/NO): NO